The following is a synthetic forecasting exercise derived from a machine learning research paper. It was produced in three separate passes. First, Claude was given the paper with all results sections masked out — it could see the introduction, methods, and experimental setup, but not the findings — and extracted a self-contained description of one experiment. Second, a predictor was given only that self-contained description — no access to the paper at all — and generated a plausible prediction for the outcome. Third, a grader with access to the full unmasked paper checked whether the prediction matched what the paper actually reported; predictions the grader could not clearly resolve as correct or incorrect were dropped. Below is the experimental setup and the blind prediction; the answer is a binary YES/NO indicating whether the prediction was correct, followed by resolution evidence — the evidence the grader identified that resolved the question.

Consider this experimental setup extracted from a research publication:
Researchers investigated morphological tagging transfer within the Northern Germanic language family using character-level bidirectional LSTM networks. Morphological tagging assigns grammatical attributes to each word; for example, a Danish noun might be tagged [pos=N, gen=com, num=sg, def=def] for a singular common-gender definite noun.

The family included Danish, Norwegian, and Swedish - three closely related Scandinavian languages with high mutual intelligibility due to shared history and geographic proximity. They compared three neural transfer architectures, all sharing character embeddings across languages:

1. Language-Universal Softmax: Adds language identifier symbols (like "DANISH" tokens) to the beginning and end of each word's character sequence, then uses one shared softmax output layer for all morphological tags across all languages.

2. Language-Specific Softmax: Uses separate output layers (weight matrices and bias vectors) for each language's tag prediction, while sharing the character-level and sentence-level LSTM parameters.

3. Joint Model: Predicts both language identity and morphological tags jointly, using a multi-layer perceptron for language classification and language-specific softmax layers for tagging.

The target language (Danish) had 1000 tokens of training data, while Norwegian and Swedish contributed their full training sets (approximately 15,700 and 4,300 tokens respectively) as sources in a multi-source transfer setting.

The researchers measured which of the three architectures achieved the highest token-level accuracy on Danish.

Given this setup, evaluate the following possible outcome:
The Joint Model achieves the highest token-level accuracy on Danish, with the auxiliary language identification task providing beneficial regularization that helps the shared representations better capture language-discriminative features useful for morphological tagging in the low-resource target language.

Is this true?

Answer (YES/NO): NO